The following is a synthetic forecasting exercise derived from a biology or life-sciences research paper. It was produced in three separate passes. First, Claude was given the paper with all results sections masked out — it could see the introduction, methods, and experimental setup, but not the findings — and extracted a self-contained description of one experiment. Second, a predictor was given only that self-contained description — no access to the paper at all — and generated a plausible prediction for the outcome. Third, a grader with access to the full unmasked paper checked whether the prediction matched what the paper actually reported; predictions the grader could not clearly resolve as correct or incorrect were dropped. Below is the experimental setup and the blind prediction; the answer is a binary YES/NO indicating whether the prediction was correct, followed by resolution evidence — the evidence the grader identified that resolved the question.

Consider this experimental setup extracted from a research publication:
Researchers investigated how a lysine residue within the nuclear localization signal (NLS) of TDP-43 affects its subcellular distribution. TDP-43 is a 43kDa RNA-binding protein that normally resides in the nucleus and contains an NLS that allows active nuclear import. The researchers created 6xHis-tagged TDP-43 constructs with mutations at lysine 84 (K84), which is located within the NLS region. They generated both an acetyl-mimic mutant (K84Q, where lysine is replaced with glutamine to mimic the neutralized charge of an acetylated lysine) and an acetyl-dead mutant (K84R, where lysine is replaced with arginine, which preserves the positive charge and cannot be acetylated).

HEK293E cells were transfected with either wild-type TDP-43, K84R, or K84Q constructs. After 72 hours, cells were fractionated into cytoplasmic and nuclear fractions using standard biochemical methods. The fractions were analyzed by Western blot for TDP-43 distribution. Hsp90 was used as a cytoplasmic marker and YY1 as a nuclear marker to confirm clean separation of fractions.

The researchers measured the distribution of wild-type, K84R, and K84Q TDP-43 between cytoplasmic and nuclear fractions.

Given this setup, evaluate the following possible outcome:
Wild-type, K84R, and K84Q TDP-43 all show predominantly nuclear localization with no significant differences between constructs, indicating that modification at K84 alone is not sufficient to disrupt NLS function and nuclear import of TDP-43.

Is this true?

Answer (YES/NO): NO